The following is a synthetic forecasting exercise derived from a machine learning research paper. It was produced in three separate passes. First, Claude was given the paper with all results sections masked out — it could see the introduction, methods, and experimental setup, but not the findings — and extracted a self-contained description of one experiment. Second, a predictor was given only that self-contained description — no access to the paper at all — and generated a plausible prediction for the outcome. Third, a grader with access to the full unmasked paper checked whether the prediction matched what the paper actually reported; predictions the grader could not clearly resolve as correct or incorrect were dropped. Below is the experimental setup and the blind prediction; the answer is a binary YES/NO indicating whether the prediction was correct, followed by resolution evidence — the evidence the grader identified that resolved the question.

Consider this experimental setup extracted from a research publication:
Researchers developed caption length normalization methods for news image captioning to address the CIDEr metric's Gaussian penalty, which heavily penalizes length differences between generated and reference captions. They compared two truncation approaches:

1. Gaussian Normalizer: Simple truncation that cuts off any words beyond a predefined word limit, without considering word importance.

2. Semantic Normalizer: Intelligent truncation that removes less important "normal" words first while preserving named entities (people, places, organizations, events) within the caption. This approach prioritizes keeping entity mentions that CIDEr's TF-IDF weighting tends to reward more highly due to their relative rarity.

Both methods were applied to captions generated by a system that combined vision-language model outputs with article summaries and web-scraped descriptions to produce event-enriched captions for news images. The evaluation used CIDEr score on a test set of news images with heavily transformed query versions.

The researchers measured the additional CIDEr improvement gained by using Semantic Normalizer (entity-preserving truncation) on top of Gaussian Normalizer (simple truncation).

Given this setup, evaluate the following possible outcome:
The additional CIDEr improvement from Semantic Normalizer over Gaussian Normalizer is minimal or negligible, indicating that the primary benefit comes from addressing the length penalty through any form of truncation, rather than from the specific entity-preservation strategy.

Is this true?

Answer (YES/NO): YES